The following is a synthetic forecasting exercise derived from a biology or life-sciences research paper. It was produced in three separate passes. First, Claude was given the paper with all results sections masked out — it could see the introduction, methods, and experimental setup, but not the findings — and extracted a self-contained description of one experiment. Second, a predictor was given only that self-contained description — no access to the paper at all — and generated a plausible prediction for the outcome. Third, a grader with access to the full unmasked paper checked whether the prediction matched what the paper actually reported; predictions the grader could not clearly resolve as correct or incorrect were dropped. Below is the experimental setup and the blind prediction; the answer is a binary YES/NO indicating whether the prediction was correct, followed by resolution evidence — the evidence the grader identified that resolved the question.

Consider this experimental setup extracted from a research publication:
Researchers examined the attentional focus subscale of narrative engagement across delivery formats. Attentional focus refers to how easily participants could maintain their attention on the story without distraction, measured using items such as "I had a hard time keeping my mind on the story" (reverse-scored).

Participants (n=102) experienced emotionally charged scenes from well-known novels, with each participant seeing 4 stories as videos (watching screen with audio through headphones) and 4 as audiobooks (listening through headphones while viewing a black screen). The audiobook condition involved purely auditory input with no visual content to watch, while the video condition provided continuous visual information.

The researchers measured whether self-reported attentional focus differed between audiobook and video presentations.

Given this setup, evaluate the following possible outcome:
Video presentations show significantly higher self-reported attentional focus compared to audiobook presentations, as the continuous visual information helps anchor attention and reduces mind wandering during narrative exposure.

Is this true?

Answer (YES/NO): YES